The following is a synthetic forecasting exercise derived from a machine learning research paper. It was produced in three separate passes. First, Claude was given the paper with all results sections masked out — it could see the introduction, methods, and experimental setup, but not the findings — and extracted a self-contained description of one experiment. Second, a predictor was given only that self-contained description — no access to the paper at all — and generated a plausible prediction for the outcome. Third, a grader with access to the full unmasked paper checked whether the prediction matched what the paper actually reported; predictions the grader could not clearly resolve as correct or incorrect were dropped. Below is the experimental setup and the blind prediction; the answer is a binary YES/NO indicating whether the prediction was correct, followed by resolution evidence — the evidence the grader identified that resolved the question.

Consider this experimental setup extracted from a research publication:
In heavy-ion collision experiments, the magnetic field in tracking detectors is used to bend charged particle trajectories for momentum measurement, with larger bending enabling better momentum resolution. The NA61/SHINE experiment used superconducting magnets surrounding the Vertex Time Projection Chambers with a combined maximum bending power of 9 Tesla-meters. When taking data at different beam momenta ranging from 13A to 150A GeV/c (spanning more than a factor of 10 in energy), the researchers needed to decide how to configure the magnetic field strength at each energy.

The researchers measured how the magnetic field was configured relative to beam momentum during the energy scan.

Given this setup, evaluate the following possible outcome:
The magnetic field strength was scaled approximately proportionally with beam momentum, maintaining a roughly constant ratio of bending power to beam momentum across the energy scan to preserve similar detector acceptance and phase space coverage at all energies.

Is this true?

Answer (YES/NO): YES